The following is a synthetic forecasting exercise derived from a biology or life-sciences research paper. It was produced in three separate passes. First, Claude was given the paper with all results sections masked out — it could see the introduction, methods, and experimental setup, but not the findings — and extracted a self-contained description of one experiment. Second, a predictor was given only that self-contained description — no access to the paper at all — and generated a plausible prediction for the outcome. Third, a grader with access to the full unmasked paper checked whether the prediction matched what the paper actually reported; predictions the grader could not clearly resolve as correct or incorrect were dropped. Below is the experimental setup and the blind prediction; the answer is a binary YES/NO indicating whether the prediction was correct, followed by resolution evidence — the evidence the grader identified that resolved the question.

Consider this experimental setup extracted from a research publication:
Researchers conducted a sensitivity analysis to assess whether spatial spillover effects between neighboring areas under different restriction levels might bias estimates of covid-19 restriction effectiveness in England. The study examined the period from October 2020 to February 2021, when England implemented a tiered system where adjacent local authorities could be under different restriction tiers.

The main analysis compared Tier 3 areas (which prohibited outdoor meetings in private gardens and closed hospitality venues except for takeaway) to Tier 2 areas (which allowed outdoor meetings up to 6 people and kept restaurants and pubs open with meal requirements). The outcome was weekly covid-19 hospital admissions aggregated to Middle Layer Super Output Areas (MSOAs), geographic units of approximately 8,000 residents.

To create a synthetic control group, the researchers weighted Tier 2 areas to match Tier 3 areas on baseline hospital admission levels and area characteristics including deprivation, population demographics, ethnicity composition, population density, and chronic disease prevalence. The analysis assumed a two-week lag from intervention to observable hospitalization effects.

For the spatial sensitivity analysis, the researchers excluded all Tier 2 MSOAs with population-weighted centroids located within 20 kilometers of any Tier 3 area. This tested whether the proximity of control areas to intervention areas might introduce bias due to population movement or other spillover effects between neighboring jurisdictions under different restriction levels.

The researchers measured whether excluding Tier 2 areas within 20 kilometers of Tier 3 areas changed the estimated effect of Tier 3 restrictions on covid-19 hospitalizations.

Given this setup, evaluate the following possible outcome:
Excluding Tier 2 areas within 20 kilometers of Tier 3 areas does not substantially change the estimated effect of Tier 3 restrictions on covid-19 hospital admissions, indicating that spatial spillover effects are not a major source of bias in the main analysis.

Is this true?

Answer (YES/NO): YES